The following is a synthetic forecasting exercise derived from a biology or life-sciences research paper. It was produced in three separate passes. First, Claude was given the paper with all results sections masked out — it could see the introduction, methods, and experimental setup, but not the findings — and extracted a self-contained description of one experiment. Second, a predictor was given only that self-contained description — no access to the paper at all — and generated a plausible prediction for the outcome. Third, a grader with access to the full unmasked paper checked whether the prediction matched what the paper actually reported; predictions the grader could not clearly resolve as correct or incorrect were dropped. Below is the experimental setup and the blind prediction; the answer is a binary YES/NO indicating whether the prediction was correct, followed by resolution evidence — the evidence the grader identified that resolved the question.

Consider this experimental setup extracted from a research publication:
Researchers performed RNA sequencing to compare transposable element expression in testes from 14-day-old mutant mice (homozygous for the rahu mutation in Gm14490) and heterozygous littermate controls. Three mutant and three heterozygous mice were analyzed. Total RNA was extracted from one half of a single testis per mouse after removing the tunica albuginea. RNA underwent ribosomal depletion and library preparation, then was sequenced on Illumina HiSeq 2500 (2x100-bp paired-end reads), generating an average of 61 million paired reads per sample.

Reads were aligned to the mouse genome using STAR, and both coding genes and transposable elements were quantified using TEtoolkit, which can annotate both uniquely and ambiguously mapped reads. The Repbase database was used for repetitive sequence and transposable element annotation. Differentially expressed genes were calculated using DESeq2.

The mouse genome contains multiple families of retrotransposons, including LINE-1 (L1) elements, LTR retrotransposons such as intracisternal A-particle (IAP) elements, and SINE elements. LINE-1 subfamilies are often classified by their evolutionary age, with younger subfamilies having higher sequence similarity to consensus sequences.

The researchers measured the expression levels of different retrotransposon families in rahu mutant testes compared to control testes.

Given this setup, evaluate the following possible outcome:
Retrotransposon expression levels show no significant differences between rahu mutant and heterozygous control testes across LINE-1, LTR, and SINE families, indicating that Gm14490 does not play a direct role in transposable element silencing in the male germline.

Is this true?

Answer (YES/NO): NO